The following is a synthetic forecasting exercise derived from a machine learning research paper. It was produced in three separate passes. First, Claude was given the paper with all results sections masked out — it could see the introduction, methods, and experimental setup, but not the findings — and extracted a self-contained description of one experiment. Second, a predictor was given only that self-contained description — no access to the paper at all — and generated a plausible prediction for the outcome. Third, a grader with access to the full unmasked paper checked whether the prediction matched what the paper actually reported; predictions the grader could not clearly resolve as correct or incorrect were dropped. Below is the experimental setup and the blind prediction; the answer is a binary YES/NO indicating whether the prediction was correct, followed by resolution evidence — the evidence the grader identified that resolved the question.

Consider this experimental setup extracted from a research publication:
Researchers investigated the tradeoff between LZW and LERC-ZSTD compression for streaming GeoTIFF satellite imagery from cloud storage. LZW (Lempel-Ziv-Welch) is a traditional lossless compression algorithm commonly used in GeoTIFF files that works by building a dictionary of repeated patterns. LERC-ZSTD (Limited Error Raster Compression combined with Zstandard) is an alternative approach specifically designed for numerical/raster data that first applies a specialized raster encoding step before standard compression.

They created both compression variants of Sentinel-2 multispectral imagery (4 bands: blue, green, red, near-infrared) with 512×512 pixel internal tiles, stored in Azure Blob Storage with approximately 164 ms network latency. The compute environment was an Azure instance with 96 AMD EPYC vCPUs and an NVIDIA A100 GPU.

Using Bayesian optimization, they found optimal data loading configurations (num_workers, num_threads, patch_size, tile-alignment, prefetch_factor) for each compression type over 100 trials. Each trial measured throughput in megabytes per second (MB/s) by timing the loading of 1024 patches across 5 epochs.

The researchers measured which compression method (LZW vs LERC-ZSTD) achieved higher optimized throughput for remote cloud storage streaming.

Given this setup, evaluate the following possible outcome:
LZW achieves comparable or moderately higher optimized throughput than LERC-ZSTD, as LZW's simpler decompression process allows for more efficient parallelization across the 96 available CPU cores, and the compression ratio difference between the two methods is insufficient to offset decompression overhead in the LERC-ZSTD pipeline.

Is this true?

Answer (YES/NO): NO